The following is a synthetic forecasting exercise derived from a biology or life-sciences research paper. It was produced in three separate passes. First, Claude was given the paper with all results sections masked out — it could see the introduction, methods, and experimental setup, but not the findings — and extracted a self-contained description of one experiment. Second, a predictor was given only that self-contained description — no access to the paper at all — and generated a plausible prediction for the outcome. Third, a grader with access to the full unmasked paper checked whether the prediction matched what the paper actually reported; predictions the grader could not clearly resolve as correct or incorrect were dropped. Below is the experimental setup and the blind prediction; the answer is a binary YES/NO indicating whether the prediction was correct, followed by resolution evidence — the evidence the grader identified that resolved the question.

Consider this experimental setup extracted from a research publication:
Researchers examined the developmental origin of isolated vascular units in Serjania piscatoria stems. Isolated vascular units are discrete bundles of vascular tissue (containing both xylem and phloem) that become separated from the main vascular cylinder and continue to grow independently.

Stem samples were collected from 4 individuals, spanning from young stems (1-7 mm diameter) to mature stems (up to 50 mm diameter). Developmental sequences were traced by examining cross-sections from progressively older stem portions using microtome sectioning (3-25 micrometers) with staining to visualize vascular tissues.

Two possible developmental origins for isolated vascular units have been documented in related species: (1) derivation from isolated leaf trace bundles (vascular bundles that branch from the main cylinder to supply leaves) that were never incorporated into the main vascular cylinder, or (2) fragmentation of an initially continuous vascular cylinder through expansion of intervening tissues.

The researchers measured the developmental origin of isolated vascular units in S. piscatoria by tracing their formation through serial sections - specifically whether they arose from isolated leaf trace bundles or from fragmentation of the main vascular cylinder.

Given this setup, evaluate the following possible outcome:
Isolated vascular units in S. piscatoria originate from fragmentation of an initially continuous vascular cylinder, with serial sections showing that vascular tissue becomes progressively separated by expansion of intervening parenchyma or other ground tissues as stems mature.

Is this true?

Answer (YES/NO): NO